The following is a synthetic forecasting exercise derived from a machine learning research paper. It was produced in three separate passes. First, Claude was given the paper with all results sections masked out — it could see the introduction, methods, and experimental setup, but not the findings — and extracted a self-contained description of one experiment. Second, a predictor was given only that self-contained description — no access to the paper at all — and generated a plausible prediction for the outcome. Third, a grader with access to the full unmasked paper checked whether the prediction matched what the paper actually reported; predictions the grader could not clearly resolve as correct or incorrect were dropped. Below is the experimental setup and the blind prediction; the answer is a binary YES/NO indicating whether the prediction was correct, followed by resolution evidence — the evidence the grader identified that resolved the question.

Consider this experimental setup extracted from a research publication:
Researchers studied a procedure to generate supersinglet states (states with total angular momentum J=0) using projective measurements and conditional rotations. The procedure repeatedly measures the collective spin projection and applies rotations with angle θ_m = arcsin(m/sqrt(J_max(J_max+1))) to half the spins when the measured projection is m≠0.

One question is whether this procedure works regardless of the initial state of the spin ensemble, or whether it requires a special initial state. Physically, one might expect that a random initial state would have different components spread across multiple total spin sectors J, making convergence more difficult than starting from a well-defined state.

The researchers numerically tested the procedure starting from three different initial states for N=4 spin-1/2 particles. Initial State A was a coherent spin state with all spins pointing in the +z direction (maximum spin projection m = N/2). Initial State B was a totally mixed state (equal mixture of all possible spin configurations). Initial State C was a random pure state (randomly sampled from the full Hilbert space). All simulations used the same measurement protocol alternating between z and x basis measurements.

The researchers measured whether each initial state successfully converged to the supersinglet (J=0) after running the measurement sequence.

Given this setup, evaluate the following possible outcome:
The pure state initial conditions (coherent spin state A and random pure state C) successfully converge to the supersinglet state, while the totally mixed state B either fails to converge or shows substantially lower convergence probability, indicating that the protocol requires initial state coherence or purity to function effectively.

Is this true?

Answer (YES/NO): NO